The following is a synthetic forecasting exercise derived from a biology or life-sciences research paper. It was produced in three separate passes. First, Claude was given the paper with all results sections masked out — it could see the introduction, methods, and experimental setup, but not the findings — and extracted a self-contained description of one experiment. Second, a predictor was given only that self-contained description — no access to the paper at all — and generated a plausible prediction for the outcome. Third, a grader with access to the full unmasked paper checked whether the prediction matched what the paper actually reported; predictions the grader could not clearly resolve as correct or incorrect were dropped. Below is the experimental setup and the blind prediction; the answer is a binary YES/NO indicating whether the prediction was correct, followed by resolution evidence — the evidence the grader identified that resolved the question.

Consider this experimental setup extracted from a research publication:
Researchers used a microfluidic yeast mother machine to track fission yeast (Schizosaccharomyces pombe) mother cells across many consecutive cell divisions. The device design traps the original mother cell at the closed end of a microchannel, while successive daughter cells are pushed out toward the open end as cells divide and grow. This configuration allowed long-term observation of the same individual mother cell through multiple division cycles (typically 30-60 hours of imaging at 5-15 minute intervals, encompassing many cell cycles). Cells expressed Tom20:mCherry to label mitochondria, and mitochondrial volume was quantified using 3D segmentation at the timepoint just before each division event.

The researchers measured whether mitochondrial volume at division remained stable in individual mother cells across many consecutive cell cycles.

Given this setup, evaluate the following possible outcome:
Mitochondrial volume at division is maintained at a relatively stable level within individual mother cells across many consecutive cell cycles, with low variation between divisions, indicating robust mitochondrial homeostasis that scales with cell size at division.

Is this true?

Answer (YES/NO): YES